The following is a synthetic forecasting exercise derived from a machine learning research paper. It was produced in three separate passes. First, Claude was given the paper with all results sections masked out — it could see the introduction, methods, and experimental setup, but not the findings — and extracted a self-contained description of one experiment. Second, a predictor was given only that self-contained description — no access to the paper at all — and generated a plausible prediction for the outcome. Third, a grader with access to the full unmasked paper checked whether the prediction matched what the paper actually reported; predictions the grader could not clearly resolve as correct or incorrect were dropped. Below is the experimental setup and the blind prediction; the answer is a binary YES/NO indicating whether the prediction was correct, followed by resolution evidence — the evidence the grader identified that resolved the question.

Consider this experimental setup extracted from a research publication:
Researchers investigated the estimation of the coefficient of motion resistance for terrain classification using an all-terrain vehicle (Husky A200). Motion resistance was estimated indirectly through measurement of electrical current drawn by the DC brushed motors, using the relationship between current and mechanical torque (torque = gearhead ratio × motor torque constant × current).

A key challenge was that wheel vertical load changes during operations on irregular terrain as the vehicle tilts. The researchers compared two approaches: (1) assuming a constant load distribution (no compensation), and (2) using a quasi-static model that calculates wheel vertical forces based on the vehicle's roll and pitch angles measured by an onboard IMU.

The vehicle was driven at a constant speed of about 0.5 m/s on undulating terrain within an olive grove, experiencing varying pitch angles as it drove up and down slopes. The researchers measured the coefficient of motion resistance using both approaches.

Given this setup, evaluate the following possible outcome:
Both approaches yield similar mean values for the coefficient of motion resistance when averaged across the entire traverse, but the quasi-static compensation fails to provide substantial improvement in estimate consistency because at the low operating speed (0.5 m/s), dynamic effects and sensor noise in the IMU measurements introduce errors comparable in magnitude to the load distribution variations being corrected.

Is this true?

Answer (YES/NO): NO